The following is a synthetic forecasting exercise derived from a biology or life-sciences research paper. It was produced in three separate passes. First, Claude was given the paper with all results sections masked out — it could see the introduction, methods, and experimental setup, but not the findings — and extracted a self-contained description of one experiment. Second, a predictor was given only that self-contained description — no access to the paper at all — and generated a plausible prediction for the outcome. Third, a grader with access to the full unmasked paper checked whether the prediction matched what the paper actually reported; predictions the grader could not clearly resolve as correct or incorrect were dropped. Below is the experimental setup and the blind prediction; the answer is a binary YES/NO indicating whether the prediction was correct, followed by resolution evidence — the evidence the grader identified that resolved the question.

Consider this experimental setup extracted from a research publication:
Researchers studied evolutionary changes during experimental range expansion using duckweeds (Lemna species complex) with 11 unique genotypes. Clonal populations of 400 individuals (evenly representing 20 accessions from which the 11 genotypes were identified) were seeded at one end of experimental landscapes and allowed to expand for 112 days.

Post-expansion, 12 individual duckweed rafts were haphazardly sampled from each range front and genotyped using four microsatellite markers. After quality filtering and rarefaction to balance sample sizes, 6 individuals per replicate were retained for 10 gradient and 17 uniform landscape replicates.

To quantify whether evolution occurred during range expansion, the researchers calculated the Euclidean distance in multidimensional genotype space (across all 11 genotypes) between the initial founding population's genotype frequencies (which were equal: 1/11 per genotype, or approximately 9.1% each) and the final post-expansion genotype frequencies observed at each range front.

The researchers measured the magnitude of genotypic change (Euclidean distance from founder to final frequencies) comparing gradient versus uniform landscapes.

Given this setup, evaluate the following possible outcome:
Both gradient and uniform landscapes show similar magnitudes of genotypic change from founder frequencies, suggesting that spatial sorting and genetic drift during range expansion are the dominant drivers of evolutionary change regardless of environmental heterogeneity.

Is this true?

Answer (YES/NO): NO